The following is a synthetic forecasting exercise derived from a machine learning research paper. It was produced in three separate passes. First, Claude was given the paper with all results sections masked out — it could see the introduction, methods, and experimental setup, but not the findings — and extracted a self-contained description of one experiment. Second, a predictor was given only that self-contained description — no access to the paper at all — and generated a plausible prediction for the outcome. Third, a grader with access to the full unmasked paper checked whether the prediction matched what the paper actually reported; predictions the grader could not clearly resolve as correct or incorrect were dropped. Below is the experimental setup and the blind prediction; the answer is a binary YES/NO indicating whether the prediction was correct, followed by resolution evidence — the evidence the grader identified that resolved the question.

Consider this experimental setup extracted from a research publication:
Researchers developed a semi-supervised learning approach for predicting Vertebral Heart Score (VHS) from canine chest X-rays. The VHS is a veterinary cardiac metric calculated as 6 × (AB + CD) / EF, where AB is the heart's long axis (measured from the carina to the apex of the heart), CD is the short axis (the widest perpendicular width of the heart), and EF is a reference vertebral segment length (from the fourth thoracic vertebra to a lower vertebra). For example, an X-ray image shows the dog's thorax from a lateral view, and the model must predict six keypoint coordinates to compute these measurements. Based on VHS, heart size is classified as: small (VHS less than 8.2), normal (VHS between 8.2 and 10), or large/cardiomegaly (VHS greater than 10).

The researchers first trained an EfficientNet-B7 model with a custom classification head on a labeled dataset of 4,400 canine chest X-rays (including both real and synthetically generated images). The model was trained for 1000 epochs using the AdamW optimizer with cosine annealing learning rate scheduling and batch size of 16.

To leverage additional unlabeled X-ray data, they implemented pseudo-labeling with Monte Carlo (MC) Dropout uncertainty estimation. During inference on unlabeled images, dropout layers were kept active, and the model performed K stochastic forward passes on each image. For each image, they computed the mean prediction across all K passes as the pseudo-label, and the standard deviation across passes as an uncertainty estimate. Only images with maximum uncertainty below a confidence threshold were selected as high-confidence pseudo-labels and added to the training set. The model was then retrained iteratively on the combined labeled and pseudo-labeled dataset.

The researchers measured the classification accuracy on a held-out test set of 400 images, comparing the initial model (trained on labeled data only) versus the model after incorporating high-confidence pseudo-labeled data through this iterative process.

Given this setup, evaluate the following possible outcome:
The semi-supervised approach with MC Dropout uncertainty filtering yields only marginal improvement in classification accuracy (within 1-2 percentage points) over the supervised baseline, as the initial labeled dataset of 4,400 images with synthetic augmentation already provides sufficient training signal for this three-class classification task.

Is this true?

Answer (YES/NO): YES